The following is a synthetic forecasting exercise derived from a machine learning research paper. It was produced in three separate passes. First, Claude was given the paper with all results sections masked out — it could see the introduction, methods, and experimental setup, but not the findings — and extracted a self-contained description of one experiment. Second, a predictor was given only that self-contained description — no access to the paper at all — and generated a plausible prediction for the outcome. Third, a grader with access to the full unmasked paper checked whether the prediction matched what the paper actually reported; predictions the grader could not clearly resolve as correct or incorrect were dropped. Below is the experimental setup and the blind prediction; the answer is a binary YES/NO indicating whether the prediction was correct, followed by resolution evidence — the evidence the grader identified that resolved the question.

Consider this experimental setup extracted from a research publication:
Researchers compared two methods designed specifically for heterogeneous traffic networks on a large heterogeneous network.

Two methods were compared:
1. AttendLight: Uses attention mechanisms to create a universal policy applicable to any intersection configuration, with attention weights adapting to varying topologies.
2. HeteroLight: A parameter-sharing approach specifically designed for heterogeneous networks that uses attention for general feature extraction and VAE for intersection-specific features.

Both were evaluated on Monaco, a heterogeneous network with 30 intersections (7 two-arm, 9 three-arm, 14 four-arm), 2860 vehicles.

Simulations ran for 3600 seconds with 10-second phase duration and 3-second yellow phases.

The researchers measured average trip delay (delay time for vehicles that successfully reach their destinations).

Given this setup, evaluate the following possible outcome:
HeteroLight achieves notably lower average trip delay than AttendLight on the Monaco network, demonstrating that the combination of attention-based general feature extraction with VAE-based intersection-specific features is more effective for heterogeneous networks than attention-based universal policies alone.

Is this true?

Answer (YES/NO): YES